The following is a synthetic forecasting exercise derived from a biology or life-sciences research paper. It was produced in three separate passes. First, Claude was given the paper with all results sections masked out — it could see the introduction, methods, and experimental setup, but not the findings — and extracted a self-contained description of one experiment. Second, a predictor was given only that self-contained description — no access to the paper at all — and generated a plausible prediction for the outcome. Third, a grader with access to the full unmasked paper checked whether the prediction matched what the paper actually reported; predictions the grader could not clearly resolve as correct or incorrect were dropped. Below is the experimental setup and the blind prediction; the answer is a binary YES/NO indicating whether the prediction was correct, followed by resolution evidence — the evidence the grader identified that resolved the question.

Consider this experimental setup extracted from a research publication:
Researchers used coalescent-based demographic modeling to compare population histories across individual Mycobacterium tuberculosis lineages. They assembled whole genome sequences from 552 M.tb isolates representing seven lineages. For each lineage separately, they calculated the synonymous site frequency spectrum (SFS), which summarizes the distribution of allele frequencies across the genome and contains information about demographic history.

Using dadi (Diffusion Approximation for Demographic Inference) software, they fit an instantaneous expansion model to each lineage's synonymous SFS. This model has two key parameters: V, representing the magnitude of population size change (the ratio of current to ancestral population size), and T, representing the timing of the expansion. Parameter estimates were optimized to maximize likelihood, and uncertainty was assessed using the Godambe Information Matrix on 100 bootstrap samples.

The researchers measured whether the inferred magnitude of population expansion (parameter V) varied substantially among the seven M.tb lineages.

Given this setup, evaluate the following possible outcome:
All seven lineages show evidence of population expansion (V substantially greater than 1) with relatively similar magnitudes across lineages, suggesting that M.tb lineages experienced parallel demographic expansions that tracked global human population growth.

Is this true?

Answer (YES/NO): NO